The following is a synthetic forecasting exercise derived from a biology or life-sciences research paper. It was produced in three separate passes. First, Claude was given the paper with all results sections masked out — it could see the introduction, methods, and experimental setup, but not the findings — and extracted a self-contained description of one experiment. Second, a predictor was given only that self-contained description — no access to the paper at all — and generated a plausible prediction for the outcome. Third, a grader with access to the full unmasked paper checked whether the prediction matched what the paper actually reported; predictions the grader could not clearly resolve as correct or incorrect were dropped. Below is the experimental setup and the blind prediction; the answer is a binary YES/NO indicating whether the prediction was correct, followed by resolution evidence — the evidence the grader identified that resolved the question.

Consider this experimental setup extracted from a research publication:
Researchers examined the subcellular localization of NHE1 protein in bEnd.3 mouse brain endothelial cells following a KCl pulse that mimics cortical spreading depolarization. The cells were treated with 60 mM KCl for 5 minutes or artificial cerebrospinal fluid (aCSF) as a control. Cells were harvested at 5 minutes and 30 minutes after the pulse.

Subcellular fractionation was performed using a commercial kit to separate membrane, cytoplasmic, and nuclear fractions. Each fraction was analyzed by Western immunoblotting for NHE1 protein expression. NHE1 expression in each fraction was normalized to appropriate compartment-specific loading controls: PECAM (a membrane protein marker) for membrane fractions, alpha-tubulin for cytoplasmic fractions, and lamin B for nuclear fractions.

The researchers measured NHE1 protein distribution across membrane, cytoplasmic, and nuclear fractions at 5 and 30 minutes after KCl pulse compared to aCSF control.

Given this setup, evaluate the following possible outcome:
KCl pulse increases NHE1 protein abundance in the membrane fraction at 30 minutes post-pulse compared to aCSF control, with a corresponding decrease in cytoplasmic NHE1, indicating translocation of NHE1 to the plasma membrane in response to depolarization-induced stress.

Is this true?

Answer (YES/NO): NO